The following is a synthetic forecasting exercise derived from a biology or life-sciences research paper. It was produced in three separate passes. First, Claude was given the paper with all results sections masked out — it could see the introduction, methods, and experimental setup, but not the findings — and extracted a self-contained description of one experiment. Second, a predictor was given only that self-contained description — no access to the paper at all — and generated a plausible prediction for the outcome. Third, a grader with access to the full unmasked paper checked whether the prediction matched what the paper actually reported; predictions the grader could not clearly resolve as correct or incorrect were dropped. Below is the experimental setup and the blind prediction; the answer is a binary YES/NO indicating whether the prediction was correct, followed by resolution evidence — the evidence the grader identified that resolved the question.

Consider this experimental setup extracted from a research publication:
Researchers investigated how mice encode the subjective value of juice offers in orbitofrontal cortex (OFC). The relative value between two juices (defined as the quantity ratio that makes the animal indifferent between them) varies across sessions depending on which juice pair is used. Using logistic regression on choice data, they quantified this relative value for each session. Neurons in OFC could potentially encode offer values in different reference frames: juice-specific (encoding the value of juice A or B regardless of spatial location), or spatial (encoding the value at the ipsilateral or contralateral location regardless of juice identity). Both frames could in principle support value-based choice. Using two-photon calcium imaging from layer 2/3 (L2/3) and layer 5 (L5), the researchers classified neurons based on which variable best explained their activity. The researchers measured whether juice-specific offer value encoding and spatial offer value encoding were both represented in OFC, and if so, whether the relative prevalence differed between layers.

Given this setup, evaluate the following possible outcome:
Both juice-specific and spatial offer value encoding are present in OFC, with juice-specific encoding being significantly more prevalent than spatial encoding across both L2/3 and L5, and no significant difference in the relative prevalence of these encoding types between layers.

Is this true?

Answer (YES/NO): NO